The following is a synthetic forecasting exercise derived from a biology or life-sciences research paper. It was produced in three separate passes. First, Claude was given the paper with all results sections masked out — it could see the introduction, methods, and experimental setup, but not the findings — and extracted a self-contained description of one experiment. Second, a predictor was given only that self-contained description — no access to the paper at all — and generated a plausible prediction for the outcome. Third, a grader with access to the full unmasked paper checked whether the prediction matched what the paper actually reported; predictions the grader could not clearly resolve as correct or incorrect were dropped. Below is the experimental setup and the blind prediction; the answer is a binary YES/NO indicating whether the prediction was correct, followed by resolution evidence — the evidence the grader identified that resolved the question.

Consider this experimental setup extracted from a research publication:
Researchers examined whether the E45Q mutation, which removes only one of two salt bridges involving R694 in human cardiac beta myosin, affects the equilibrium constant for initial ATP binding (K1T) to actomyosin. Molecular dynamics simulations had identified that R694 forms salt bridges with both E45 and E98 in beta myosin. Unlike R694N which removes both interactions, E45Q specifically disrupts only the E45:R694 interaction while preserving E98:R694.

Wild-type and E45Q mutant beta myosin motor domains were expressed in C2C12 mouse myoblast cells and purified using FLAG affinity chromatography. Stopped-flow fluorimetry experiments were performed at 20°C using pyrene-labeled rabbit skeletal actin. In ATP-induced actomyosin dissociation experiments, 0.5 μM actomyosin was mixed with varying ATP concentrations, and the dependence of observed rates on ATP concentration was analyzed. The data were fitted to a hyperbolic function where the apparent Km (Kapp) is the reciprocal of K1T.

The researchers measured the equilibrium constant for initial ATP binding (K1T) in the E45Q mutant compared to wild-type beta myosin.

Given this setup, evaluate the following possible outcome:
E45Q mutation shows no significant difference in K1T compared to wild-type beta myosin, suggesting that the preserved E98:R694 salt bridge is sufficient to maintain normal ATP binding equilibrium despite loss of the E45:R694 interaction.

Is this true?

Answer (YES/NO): NO